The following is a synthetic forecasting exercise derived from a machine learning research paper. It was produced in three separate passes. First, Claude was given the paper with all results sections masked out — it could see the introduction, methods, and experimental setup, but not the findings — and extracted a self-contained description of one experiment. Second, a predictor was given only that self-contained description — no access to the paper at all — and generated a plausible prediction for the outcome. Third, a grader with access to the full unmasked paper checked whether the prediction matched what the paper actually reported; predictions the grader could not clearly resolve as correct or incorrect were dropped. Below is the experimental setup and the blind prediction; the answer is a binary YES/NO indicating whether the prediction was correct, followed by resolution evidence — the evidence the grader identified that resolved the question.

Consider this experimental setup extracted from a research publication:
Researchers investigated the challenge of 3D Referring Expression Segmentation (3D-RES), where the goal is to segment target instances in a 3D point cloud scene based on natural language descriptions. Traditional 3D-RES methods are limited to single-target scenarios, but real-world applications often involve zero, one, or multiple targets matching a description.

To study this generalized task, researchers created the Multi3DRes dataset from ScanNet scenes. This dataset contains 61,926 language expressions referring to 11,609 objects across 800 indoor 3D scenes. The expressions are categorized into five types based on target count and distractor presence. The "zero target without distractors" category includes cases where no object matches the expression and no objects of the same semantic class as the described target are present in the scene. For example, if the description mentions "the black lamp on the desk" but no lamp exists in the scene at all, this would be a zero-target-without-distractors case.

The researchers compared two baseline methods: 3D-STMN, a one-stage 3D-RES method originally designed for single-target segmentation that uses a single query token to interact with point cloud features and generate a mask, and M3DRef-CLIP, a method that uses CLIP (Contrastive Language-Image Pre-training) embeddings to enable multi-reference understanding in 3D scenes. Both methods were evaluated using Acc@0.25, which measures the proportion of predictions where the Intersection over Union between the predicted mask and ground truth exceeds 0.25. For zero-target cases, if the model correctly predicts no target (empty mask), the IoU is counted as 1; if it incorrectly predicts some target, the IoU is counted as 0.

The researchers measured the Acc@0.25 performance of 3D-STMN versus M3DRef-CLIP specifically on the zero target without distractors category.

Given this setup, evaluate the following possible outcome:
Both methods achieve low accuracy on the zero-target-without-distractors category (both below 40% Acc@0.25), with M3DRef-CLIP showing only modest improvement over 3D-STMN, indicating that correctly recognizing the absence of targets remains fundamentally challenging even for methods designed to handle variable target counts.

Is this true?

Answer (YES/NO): NO